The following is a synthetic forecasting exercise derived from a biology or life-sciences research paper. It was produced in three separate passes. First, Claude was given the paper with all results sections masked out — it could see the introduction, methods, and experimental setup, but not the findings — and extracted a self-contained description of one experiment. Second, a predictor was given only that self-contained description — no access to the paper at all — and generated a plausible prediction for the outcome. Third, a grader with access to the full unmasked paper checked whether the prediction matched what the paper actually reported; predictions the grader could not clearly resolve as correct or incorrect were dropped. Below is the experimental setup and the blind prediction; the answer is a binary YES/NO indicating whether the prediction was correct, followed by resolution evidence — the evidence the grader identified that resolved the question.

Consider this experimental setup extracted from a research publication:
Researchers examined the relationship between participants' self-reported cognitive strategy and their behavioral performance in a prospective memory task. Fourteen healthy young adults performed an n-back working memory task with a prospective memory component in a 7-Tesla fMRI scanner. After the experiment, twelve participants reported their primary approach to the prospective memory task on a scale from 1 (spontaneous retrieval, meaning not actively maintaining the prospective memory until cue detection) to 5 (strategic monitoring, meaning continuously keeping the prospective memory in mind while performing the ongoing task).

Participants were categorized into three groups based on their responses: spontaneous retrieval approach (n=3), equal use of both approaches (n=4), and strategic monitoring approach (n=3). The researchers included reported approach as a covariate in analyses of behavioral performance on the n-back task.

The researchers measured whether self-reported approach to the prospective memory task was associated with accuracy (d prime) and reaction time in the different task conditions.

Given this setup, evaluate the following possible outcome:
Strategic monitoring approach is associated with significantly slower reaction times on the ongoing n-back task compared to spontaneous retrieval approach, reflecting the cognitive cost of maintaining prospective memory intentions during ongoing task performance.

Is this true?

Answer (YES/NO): NO